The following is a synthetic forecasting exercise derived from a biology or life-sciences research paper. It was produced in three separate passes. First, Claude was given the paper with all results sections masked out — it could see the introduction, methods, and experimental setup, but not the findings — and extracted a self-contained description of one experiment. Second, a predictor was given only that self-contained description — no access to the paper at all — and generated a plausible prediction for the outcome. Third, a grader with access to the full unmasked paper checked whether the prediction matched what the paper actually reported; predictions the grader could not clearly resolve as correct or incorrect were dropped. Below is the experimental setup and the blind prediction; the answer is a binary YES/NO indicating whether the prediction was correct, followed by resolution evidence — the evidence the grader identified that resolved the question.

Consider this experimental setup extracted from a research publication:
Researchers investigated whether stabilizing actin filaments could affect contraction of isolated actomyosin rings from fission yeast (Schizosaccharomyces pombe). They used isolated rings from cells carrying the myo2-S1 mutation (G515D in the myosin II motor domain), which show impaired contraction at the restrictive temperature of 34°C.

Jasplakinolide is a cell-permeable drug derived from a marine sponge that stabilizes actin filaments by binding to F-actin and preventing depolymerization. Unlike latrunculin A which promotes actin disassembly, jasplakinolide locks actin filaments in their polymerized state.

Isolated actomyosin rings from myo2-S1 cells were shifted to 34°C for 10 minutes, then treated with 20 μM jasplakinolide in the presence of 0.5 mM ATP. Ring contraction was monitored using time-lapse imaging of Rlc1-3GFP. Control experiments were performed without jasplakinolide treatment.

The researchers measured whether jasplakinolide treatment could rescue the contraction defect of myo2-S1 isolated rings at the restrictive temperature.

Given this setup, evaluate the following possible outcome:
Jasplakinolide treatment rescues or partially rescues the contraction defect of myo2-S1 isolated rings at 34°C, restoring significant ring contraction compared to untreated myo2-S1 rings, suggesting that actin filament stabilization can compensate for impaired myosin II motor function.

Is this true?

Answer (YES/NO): NO